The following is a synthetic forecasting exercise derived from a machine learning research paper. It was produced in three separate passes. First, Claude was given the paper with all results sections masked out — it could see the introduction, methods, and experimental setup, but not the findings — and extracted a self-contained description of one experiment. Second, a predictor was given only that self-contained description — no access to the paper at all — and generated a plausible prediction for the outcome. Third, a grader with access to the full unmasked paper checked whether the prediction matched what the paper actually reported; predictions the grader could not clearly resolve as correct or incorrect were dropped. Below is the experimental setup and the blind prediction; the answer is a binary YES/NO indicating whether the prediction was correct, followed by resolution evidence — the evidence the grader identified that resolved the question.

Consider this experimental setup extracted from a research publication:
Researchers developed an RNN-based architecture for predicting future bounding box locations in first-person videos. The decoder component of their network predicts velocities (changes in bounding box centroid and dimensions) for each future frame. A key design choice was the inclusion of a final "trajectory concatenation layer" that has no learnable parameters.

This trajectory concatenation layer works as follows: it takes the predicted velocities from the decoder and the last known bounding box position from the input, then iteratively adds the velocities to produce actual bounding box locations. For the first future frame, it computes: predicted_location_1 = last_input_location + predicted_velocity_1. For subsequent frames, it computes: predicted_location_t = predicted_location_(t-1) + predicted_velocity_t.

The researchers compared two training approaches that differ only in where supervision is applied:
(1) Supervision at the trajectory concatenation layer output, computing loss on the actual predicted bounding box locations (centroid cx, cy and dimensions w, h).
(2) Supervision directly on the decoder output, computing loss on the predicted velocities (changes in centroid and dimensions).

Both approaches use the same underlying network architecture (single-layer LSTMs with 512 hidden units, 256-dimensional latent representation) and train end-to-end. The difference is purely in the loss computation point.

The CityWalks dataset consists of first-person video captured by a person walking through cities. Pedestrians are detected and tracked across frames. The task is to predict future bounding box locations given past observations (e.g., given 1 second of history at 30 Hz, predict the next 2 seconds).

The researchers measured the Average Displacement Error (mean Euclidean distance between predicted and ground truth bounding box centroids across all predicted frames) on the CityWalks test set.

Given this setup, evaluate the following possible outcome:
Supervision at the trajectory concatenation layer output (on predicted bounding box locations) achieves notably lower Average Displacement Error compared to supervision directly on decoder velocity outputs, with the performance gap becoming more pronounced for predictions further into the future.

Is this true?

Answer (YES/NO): YES